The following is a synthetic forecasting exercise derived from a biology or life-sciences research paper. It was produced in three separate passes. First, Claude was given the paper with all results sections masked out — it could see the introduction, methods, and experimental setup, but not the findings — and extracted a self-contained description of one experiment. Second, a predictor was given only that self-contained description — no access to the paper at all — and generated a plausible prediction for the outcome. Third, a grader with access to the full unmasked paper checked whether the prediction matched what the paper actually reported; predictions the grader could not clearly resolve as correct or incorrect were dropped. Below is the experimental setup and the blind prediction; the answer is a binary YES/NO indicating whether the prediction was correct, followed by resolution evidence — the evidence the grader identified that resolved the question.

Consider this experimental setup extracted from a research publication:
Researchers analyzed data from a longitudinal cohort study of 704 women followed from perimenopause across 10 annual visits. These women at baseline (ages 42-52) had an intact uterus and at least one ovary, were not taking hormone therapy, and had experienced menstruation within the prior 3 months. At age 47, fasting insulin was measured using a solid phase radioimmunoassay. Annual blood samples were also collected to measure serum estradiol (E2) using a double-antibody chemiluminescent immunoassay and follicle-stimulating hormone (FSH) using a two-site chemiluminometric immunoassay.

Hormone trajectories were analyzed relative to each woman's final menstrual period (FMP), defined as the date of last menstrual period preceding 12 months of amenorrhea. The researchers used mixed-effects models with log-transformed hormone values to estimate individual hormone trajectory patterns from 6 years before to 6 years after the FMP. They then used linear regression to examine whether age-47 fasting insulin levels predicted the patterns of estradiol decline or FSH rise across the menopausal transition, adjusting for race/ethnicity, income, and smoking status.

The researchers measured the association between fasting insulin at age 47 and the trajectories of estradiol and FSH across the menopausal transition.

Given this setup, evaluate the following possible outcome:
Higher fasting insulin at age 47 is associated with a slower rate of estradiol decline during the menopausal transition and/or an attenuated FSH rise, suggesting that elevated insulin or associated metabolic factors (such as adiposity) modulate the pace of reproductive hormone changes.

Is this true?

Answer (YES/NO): NO